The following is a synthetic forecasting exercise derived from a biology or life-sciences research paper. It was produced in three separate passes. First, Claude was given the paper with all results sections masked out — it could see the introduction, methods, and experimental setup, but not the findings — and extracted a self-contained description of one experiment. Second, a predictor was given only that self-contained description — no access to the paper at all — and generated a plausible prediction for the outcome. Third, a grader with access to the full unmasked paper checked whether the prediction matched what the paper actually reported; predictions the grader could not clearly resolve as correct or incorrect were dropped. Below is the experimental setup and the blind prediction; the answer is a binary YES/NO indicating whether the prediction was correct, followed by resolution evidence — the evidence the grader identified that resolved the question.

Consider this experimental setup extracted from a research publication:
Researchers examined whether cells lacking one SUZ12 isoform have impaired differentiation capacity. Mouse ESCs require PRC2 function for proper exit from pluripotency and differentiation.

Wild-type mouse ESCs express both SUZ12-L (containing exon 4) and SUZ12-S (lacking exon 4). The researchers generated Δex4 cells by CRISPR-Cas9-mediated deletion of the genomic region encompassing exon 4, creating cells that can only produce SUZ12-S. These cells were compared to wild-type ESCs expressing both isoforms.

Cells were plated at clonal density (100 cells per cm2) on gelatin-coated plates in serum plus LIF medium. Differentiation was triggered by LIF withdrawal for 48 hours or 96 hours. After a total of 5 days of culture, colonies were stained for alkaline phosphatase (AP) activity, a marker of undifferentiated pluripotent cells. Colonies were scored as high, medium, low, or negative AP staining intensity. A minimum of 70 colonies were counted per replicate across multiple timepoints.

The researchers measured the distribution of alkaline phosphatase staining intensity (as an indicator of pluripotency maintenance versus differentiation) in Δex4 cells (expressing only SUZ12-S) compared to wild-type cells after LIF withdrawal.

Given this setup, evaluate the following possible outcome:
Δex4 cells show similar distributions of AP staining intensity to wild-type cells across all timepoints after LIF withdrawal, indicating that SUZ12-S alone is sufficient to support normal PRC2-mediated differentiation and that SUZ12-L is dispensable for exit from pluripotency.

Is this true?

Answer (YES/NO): NO